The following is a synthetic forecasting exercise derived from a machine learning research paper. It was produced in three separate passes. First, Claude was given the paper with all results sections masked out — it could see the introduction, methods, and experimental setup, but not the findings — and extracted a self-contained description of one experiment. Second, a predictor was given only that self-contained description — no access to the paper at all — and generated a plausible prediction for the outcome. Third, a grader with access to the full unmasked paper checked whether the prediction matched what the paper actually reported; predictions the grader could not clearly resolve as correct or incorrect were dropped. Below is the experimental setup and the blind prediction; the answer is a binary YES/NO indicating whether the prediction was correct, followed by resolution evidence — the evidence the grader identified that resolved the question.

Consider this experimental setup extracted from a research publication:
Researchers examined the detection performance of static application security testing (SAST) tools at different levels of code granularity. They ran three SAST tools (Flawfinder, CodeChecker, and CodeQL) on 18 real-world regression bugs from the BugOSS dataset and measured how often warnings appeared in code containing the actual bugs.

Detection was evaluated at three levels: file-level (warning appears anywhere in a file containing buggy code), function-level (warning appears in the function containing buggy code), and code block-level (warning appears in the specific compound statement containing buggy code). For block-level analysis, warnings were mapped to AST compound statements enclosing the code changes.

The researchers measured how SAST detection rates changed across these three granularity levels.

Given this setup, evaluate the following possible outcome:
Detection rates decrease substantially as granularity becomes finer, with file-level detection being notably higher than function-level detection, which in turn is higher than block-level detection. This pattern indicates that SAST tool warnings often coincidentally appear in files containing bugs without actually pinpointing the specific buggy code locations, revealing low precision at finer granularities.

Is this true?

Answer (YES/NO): YES